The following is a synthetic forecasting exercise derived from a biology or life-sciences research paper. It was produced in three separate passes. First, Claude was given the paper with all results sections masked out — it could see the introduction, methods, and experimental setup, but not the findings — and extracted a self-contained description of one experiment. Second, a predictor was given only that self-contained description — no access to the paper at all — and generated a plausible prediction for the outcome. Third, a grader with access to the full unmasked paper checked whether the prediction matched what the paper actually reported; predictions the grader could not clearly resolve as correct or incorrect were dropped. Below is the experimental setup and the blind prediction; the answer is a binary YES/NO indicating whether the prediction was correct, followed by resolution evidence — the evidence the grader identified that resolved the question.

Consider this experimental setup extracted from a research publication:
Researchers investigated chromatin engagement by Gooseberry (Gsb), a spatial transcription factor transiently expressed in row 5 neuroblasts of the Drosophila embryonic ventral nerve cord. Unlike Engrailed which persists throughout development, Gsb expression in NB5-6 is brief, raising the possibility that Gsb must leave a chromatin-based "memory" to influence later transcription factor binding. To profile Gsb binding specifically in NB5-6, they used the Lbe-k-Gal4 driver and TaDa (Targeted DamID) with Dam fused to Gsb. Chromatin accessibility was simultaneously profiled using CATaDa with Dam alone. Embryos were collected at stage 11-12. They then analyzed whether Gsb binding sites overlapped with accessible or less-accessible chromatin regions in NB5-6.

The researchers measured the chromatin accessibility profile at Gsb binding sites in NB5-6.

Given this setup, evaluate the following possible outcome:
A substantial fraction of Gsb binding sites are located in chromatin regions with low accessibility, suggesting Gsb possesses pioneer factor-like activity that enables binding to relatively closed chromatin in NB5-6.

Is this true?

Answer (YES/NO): YES